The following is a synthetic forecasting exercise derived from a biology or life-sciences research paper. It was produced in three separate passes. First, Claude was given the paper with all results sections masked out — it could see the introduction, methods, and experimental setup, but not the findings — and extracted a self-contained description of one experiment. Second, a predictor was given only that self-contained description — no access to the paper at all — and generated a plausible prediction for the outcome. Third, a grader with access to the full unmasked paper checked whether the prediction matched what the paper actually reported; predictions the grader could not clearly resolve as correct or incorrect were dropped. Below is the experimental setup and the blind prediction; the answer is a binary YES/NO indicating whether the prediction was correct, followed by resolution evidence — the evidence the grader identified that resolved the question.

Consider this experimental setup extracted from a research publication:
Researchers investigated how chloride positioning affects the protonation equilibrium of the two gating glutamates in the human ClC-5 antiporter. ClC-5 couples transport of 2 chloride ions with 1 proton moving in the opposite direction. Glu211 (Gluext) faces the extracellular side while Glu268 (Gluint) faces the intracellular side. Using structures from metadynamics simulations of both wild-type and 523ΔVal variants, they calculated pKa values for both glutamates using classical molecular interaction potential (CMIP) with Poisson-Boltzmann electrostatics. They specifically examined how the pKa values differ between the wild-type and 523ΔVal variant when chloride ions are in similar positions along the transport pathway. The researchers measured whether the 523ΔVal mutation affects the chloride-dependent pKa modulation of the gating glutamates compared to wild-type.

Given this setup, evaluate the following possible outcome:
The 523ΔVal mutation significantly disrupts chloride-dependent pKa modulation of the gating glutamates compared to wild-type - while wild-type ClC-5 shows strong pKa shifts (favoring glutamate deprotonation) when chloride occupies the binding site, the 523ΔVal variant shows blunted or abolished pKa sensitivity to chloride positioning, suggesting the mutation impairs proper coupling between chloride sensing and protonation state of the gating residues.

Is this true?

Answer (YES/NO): NO